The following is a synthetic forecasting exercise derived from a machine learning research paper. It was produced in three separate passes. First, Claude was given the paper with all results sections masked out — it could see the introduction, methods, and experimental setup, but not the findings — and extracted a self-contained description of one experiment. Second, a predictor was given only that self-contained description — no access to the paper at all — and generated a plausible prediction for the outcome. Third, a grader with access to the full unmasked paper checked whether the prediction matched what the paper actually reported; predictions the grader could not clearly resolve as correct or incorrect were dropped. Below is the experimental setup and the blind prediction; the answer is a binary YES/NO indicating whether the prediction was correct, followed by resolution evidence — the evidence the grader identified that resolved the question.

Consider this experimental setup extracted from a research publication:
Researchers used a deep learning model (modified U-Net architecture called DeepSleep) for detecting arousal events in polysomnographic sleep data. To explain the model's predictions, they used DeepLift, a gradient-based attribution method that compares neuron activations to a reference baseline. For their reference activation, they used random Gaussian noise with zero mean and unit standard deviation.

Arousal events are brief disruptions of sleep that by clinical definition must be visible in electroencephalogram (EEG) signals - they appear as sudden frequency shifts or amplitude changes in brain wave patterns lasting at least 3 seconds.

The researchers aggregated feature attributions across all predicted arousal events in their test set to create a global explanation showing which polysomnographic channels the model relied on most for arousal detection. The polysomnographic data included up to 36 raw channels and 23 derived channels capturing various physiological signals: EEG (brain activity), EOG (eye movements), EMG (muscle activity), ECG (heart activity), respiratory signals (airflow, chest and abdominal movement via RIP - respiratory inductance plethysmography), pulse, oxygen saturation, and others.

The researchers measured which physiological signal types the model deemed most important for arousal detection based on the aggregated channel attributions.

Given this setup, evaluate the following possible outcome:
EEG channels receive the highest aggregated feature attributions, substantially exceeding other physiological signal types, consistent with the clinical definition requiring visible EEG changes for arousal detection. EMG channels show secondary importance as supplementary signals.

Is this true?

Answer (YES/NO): NO